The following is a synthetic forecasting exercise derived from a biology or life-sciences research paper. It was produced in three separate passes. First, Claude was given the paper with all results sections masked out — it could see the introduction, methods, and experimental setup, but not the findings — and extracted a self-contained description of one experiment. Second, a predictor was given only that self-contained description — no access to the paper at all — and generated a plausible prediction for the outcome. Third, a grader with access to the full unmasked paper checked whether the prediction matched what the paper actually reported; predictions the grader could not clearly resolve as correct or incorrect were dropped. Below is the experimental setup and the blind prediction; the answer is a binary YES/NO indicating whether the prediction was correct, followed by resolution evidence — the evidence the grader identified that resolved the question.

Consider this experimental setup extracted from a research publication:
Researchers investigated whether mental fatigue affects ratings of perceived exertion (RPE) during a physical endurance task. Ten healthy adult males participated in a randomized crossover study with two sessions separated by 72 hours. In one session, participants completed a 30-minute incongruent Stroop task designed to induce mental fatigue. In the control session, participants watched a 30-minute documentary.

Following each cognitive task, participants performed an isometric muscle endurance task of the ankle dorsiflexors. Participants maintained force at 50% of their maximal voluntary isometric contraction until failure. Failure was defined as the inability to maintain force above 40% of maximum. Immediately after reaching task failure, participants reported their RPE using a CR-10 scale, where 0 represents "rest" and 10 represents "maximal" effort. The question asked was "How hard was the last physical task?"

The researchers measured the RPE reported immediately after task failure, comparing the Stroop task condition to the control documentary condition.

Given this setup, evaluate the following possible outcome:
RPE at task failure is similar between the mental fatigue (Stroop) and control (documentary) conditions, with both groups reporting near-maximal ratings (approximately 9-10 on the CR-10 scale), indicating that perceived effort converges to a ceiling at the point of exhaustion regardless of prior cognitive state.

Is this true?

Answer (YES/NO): NO